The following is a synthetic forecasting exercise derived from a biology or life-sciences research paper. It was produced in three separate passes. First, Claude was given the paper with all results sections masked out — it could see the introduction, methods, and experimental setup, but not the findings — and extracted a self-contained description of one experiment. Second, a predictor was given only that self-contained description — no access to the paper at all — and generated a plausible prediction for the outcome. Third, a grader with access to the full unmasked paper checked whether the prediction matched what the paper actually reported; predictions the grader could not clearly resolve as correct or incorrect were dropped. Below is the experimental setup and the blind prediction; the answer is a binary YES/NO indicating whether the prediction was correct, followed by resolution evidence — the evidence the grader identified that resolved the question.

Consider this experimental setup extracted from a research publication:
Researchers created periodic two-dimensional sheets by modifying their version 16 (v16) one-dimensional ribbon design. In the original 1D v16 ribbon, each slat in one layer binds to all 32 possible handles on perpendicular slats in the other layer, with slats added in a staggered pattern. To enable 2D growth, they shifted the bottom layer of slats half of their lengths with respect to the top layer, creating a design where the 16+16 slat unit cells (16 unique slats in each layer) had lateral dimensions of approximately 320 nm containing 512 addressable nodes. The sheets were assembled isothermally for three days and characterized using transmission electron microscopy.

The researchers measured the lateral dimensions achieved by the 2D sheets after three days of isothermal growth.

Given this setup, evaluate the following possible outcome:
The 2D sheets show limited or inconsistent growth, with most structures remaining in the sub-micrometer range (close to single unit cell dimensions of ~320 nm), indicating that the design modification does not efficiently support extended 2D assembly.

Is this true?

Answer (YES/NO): NO